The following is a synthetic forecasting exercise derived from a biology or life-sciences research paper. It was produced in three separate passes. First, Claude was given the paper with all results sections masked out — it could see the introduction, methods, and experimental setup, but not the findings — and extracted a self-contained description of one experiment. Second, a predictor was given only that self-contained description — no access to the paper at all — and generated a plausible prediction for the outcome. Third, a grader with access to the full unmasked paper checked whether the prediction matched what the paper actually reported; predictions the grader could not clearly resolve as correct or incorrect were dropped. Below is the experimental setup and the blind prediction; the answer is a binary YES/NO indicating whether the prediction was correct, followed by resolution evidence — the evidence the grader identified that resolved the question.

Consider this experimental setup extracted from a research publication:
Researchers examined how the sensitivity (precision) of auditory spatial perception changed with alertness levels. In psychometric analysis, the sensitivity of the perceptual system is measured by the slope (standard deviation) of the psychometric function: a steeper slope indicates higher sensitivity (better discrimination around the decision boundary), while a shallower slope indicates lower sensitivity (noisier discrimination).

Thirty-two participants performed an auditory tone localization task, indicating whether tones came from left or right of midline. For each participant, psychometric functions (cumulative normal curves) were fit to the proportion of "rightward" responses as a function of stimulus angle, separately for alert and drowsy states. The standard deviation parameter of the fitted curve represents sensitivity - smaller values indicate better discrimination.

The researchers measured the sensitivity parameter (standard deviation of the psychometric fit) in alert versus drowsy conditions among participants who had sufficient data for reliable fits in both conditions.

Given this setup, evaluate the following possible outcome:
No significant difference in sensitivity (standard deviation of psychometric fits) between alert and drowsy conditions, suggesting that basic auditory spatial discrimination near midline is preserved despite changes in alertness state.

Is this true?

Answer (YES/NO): NO